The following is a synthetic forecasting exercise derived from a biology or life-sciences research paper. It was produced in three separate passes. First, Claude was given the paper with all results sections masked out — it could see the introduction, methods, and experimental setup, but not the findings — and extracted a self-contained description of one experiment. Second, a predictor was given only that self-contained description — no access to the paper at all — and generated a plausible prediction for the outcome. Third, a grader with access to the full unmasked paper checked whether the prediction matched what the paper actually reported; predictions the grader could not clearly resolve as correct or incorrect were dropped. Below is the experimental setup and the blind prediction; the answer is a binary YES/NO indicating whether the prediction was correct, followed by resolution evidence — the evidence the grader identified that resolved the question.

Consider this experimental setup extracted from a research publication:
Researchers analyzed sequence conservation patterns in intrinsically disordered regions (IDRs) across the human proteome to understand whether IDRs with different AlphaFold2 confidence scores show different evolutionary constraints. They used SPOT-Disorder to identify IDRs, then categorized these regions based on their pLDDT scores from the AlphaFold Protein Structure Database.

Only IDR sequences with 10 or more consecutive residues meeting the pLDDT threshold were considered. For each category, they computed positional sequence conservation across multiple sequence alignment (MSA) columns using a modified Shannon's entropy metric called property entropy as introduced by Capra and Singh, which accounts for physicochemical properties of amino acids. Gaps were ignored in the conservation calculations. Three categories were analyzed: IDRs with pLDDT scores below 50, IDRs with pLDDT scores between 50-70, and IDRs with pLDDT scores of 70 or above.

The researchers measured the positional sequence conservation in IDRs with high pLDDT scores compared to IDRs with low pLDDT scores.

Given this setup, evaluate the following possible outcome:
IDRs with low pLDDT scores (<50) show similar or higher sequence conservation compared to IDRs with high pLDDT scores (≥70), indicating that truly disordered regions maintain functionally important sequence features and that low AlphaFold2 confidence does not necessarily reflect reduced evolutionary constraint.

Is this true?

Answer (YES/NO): NO